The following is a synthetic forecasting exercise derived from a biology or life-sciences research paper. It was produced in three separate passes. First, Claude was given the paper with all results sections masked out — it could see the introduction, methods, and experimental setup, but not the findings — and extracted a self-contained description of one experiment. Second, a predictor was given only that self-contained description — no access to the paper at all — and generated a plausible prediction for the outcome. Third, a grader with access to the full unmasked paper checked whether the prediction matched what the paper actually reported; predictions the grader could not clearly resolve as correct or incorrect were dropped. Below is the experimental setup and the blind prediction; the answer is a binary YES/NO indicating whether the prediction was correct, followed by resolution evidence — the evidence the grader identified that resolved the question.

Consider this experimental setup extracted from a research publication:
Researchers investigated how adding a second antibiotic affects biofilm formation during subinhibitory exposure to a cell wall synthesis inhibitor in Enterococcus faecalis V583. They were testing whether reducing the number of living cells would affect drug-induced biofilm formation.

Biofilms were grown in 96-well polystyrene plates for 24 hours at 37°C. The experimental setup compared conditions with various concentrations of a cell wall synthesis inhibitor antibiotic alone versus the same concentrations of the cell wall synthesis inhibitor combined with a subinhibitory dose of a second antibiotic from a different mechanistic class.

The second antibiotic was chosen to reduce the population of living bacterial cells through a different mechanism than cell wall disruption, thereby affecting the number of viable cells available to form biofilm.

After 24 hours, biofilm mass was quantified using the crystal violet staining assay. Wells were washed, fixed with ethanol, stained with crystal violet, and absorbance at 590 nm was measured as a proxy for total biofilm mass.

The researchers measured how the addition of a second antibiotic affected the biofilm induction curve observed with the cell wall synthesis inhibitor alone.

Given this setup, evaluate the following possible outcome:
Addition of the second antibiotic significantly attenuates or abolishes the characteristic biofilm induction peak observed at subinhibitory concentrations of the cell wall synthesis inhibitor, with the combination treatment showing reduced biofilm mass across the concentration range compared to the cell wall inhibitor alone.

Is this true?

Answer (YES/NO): YES